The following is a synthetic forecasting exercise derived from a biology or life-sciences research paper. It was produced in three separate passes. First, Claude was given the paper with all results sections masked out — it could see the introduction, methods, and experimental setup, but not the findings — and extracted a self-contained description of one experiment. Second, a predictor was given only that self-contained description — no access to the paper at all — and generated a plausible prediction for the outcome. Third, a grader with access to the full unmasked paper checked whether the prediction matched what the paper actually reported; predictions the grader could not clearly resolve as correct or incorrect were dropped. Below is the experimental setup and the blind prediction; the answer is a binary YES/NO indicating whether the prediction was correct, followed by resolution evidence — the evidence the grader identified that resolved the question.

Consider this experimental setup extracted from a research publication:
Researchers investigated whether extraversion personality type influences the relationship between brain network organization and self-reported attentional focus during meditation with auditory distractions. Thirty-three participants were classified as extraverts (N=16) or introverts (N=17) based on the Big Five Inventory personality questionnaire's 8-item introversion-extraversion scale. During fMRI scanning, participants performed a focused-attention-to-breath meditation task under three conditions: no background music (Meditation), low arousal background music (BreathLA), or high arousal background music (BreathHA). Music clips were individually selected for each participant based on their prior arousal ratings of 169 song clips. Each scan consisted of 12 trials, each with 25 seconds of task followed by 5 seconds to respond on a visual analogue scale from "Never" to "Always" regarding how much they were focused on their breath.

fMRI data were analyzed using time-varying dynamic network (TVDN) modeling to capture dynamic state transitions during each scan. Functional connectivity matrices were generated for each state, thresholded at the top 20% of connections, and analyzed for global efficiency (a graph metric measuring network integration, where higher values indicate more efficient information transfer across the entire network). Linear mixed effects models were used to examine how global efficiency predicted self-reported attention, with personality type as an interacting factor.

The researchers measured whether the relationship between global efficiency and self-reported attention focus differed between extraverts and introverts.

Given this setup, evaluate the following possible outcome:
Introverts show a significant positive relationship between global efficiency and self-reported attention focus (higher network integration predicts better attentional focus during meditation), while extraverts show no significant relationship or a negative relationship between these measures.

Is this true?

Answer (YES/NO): NO